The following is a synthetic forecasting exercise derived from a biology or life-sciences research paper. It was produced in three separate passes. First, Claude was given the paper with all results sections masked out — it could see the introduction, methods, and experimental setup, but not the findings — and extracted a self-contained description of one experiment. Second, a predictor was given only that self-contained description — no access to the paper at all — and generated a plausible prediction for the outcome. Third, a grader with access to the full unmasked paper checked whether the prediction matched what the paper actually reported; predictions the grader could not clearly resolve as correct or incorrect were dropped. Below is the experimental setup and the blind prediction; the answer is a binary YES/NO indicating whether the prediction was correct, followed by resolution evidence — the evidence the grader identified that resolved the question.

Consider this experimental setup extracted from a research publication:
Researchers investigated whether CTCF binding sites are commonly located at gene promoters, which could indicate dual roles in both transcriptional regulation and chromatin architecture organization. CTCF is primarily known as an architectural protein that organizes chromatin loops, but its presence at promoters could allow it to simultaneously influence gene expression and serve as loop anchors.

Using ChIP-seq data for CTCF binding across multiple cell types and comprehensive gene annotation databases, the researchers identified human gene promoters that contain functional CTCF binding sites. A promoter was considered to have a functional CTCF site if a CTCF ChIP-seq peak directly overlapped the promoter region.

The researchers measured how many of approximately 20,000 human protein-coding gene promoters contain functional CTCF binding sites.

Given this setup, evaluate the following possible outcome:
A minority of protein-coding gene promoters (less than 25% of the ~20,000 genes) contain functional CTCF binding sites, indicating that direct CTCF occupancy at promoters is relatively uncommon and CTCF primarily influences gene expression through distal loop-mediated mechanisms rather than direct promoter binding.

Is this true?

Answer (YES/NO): NO